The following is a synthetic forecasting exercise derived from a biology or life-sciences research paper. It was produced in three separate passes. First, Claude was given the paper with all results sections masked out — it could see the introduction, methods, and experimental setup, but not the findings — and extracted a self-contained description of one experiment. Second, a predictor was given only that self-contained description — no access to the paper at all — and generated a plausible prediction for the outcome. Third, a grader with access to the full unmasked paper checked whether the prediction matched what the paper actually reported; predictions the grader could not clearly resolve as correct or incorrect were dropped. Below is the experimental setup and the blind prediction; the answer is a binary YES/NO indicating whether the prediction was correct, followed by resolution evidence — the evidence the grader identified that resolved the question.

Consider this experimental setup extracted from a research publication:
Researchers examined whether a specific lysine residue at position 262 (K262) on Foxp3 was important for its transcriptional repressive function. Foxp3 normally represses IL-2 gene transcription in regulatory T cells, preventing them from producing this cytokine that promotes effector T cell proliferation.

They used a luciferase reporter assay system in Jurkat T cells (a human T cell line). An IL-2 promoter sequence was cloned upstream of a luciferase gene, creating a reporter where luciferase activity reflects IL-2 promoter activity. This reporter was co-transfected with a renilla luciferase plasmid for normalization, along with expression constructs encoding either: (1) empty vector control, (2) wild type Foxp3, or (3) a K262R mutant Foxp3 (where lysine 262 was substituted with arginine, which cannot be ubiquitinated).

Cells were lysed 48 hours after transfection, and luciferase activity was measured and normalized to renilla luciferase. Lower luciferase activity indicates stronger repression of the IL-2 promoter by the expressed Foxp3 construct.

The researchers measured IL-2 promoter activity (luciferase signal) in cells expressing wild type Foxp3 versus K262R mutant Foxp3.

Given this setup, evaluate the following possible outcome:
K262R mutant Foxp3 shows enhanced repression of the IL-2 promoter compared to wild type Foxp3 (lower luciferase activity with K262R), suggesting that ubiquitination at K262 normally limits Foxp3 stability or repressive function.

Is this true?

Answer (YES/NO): NO